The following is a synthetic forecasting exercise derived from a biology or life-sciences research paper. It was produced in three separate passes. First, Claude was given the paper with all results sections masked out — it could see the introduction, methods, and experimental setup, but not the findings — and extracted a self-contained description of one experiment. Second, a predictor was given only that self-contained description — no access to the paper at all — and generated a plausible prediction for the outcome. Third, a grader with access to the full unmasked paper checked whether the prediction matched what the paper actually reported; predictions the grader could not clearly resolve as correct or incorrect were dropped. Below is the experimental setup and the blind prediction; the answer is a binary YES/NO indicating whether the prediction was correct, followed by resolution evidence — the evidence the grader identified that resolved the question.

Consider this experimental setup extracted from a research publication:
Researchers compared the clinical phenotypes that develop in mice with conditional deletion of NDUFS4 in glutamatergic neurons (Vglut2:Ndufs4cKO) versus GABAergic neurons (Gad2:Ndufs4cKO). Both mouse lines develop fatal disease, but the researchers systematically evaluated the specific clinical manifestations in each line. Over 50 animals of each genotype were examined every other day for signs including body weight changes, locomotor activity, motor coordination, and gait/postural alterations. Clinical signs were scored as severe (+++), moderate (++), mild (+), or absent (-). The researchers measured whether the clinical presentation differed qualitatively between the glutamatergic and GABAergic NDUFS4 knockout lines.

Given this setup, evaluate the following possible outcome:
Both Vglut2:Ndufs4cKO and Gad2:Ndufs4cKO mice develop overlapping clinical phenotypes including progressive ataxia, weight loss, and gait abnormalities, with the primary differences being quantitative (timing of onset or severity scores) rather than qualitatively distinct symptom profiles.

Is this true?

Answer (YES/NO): NO